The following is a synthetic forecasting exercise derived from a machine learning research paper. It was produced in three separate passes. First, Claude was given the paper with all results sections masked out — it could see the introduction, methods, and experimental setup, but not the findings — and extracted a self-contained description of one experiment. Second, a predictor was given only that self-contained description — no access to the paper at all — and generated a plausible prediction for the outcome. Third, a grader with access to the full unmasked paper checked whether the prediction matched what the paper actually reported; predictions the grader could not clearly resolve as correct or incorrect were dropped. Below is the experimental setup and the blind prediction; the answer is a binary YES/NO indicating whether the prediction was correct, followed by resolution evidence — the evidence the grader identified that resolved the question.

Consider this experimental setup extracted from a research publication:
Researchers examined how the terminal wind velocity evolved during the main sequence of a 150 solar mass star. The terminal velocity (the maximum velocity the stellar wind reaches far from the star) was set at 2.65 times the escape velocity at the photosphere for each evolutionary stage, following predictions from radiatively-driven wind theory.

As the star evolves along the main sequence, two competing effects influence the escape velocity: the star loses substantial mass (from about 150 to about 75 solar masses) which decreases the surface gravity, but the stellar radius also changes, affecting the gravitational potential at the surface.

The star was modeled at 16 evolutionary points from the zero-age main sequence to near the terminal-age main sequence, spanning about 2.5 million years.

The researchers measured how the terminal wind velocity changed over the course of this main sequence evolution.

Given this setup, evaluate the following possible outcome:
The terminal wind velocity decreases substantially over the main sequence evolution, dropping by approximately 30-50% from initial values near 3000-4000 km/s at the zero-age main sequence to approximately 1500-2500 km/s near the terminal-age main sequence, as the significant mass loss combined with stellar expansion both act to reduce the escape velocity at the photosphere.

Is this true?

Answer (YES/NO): NO